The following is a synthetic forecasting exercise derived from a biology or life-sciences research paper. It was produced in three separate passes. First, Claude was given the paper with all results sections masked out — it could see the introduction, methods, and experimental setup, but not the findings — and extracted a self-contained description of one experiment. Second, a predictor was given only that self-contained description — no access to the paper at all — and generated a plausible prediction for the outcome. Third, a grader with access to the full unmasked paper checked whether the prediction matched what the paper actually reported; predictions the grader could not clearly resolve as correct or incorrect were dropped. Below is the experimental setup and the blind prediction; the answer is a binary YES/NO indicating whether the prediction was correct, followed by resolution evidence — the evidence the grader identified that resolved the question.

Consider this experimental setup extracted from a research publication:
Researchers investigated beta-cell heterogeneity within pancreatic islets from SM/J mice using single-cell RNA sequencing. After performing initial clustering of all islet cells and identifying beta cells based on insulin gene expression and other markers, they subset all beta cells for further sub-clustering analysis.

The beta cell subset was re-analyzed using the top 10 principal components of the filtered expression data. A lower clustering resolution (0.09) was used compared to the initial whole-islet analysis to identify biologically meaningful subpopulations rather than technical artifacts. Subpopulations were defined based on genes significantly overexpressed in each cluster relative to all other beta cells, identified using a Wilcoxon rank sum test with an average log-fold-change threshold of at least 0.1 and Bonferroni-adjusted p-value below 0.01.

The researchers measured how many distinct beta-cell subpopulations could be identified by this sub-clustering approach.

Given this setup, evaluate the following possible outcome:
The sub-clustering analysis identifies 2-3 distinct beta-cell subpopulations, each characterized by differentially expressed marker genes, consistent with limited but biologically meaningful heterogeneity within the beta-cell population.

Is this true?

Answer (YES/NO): NO